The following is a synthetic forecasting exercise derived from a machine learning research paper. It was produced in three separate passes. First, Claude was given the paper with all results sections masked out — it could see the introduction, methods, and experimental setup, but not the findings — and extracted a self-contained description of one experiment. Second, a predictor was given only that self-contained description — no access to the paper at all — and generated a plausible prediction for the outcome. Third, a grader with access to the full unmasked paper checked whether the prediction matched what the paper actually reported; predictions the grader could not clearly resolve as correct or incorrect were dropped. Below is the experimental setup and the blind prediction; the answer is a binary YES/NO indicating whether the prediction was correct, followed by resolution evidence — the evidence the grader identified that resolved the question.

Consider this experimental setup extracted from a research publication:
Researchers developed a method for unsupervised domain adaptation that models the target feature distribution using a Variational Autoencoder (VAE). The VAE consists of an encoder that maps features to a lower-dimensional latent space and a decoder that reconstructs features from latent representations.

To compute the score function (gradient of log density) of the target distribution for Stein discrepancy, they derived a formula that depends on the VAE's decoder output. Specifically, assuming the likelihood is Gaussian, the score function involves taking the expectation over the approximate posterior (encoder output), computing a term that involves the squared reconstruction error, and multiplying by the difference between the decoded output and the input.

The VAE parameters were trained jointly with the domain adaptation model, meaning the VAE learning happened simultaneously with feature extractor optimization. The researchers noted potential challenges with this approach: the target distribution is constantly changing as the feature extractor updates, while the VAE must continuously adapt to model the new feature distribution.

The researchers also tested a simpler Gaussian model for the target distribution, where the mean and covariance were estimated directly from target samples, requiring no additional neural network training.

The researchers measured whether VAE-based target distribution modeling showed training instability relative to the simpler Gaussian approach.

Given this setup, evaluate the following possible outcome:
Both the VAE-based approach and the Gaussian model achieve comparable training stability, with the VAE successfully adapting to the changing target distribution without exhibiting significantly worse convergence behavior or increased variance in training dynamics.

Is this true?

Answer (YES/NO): NO